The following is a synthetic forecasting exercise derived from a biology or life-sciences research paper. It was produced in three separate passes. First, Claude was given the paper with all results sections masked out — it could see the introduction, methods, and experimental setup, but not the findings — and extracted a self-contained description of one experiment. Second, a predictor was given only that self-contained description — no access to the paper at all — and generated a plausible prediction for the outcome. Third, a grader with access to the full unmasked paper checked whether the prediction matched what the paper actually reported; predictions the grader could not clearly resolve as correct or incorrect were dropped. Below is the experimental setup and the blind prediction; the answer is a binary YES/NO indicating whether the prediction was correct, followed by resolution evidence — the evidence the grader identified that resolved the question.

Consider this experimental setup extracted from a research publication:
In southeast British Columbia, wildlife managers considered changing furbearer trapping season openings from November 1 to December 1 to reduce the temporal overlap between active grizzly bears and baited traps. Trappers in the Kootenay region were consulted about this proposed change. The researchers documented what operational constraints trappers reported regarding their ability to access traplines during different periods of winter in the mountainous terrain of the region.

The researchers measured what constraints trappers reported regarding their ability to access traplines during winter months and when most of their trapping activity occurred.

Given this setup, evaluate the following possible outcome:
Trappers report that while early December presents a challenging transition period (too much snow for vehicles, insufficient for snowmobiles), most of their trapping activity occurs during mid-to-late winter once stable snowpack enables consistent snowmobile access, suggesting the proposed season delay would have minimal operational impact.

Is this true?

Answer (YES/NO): NO